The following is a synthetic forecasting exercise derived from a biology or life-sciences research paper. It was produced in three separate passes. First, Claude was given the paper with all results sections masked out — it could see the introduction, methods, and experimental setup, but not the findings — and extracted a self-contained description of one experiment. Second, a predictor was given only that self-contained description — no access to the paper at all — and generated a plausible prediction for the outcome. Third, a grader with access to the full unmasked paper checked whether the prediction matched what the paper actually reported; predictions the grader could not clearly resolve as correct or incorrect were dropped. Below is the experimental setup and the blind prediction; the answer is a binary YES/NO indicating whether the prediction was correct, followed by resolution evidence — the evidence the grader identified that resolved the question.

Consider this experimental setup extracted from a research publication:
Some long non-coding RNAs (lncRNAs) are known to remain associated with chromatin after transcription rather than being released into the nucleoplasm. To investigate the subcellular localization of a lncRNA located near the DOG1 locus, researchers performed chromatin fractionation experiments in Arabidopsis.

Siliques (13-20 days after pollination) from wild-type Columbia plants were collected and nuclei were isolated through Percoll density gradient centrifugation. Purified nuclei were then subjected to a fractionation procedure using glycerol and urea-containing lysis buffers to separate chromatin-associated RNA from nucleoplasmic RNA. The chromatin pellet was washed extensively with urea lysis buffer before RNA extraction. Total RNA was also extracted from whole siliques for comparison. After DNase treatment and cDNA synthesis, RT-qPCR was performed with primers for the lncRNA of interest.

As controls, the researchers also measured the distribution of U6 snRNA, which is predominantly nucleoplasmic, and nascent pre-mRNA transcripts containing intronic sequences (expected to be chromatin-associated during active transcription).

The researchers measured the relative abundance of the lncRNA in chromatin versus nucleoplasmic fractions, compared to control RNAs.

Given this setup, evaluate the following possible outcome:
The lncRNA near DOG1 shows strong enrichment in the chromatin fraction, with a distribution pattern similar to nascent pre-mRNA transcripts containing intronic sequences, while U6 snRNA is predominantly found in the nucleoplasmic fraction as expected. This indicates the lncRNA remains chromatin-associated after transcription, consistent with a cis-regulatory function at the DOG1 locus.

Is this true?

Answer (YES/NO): NO